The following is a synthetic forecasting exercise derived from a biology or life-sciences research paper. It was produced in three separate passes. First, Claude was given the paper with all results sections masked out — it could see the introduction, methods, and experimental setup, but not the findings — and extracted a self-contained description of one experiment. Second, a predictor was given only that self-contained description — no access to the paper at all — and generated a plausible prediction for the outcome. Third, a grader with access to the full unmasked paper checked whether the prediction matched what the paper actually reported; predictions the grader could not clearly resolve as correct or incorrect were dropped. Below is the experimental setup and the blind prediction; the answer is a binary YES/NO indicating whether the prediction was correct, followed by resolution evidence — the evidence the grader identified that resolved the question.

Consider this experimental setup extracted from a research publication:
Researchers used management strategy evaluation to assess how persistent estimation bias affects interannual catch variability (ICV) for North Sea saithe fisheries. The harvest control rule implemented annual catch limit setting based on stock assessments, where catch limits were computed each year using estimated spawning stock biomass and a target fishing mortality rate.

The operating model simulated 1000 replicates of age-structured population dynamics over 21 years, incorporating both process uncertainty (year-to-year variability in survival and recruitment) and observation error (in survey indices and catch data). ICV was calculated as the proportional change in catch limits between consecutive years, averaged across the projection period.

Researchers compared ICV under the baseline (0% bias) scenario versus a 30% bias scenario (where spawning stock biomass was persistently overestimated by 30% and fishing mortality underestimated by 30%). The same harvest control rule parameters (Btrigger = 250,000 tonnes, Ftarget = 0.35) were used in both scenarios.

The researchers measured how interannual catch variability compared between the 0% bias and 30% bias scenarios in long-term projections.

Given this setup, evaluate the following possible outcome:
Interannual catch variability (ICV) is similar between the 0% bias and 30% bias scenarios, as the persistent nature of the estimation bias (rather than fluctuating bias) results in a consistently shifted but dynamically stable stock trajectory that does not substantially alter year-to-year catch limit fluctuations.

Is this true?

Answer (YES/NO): NO